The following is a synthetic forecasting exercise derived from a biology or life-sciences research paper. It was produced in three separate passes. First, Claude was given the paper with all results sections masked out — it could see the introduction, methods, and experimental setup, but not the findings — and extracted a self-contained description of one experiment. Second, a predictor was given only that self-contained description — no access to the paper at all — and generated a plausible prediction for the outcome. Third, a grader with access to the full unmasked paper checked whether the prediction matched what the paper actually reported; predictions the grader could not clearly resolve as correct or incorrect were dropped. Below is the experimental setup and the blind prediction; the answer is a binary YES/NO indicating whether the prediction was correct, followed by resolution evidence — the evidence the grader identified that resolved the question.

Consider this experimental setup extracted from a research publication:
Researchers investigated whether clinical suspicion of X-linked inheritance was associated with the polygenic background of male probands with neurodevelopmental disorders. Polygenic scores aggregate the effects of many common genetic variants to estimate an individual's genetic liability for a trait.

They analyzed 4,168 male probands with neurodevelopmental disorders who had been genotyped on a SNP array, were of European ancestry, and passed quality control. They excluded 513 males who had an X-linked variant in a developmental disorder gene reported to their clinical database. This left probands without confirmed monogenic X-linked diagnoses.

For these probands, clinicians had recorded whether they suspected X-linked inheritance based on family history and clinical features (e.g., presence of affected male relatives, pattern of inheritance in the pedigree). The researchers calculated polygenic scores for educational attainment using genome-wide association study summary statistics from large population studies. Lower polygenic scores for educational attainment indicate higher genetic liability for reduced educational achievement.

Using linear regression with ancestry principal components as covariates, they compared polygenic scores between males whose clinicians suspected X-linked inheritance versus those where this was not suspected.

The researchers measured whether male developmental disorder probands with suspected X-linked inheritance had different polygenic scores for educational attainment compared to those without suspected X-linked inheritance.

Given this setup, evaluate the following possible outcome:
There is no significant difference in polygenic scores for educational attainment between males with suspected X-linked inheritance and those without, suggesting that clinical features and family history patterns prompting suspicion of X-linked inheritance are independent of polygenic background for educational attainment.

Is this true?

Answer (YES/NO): YES